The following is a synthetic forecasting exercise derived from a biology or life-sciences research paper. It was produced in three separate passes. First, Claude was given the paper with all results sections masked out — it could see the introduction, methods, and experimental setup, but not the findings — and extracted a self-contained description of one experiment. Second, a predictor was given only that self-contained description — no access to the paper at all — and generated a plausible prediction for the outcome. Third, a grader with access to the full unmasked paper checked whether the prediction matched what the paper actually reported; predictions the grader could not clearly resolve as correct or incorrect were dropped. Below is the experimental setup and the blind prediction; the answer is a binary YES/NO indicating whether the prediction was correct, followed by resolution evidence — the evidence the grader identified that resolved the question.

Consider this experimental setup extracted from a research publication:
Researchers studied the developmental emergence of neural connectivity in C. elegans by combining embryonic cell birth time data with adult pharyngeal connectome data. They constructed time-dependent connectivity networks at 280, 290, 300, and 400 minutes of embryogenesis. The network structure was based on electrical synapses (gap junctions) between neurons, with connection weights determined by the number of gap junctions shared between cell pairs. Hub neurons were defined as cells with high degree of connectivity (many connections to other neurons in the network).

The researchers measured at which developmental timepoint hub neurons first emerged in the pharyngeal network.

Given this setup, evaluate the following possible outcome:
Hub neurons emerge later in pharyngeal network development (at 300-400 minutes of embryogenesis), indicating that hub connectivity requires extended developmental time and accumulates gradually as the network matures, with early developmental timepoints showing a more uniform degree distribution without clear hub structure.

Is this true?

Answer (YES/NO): NO